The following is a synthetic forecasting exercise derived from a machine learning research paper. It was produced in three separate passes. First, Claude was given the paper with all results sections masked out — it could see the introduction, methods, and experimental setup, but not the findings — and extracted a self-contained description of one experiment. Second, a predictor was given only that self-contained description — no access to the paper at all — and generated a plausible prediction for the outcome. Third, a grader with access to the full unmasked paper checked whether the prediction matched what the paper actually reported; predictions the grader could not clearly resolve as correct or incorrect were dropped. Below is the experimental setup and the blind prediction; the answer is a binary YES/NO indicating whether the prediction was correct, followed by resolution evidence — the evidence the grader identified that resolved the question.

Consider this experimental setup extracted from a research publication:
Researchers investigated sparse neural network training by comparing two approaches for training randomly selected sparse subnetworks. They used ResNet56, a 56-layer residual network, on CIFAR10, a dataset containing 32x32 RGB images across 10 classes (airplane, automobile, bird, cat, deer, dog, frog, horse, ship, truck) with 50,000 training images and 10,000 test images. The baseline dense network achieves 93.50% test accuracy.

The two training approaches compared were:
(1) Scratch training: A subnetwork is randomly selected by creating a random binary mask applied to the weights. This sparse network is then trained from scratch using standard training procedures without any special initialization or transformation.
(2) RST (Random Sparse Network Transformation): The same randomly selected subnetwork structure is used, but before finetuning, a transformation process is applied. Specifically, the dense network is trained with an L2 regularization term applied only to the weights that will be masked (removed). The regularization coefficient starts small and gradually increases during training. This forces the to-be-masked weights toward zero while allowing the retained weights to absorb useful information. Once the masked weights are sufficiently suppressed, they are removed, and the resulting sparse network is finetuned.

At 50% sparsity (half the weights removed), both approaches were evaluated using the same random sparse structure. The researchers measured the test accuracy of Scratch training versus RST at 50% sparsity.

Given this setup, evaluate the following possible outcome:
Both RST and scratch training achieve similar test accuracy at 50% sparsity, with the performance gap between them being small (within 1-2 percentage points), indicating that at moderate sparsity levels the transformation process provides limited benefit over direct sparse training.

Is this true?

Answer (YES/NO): YES